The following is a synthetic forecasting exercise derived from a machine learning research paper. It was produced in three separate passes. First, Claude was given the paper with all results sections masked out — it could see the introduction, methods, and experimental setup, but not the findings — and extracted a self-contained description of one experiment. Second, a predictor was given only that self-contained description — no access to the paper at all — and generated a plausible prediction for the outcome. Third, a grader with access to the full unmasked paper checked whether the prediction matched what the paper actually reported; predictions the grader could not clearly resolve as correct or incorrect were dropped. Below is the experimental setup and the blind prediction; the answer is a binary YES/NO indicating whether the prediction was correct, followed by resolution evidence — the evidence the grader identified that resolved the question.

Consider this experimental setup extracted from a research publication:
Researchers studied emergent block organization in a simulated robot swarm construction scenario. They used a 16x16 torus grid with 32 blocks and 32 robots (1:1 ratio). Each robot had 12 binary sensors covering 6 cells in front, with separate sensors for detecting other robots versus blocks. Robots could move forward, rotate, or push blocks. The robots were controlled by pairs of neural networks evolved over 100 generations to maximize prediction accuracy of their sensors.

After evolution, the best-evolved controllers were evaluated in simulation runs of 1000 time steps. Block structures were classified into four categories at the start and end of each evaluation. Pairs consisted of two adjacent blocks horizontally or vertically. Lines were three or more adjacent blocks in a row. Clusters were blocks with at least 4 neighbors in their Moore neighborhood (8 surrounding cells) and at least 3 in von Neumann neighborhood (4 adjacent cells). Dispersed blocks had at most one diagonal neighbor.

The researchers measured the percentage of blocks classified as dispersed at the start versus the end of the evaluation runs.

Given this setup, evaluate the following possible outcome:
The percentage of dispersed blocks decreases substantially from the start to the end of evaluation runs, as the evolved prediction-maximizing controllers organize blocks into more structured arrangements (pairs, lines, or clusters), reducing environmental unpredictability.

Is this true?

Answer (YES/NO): YES